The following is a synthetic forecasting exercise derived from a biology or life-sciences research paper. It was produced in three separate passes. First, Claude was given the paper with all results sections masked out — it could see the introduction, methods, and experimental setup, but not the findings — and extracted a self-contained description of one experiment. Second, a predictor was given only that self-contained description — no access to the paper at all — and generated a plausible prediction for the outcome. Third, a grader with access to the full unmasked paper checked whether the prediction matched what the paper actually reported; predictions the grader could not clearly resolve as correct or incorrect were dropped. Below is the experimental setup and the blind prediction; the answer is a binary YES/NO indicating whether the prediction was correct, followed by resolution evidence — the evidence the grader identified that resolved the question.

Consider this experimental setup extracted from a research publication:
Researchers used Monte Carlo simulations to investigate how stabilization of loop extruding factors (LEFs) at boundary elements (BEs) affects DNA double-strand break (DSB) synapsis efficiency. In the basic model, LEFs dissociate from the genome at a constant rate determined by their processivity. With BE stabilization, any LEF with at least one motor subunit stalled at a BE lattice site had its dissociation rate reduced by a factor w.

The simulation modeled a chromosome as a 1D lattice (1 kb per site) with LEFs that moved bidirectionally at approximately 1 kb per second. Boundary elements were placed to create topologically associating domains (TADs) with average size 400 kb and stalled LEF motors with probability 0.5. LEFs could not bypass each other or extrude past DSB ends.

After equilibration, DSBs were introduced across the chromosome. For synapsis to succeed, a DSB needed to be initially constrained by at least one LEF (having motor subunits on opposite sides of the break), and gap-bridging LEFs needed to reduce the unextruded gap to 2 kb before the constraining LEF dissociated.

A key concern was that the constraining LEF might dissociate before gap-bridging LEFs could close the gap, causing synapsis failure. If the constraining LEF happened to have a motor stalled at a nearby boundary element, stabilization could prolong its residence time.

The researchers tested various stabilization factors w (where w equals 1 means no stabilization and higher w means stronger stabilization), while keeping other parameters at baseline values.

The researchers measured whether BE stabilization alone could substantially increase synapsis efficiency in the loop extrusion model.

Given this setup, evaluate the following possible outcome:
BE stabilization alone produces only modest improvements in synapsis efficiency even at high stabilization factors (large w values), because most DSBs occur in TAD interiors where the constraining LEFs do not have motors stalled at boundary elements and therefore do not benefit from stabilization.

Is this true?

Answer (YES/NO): NO